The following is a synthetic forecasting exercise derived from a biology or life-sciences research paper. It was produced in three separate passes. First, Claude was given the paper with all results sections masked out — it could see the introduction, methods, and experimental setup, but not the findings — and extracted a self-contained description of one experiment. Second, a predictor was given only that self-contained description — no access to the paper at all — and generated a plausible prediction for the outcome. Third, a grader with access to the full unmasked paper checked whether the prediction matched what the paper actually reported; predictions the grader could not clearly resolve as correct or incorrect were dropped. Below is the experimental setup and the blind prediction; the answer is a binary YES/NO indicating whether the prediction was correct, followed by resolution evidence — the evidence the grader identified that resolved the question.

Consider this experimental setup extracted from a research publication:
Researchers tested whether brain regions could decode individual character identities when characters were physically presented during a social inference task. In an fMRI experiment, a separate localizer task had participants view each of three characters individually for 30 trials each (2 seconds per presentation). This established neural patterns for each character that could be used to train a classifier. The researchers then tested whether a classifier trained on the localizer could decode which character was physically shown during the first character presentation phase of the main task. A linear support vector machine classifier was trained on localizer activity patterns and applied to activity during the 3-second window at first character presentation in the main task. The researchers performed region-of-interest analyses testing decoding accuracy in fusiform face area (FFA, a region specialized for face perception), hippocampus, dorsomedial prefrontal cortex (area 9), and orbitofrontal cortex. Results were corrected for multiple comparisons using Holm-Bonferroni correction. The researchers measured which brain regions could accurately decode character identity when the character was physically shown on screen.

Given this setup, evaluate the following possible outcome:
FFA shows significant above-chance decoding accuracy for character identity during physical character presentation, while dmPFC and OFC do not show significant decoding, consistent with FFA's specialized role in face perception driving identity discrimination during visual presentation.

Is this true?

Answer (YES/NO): NO